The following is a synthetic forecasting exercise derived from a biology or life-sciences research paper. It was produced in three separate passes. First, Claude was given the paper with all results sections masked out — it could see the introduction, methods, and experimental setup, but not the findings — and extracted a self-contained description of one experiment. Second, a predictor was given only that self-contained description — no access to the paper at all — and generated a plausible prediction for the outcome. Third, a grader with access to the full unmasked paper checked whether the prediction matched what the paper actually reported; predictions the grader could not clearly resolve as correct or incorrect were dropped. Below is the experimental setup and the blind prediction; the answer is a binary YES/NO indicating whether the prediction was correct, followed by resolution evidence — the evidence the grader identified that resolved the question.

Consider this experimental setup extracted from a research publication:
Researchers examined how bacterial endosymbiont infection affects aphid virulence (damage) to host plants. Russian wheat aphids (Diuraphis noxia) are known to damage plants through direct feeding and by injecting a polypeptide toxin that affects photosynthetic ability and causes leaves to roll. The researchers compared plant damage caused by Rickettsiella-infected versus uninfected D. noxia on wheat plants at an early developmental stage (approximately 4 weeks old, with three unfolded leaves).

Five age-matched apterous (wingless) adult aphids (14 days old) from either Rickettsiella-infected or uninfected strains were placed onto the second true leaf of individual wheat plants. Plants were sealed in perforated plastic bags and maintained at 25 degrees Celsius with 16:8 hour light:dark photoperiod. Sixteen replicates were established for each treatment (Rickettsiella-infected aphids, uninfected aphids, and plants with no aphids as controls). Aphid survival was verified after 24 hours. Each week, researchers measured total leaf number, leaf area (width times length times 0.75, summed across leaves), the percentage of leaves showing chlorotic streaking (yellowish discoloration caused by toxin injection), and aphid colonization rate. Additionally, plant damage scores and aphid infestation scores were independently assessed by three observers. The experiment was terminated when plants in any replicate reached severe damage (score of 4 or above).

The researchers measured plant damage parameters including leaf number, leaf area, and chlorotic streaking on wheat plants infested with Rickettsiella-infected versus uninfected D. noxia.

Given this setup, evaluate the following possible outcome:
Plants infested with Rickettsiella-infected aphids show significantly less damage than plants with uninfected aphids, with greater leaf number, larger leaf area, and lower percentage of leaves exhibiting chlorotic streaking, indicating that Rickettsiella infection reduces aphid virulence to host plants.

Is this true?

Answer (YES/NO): NO